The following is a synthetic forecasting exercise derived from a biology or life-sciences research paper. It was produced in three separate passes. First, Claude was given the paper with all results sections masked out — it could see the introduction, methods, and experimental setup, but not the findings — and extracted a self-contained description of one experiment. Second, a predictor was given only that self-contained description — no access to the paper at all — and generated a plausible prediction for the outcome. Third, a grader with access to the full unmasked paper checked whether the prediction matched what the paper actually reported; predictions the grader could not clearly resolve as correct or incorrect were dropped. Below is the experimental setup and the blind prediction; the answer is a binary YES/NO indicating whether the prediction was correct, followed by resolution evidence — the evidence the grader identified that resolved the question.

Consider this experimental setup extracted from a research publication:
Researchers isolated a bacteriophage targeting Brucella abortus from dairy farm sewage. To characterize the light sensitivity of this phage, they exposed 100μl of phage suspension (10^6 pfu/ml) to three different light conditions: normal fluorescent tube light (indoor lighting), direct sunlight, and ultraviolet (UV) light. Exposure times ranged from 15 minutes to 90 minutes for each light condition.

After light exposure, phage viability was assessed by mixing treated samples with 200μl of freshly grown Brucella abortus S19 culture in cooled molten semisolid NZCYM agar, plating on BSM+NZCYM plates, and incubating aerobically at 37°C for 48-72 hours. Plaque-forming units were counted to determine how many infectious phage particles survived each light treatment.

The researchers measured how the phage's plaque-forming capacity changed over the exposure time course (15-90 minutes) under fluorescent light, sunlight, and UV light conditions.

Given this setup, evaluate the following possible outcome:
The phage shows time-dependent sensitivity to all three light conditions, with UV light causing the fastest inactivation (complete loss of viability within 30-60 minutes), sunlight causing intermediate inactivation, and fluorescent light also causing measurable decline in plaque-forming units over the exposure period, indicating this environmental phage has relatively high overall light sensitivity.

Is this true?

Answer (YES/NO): NO